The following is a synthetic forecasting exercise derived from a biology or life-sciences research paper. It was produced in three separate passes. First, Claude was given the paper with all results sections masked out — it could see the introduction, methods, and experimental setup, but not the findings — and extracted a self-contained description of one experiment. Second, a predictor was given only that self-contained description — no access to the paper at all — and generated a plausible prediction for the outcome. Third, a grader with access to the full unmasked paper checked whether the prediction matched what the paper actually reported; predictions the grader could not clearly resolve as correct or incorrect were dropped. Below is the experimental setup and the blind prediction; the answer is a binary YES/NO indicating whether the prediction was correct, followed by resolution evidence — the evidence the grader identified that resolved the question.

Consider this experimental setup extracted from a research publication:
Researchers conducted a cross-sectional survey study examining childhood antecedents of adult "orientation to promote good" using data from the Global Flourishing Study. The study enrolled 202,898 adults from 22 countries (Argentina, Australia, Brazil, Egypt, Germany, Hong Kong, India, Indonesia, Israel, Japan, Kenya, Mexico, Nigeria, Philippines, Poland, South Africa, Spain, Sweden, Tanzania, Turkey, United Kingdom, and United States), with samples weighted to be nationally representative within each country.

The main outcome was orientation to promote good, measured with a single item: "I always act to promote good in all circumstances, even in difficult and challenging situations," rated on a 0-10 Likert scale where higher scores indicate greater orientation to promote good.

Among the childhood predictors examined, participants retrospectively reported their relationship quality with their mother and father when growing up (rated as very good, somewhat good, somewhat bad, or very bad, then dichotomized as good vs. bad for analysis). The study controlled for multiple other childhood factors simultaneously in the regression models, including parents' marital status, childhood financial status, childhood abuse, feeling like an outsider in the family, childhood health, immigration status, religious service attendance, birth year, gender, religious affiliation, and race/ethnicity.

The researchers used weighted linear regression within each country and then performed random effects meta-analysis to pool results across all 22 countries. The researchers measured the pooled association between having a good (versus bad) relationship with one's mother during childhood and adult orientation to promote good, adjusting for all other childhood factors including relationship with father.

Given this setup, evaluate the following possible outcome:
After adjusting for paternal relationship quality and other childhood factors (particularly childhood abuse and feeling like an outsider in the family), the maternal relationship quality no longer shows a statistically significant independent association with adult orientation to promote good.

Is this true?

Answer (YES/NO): NO